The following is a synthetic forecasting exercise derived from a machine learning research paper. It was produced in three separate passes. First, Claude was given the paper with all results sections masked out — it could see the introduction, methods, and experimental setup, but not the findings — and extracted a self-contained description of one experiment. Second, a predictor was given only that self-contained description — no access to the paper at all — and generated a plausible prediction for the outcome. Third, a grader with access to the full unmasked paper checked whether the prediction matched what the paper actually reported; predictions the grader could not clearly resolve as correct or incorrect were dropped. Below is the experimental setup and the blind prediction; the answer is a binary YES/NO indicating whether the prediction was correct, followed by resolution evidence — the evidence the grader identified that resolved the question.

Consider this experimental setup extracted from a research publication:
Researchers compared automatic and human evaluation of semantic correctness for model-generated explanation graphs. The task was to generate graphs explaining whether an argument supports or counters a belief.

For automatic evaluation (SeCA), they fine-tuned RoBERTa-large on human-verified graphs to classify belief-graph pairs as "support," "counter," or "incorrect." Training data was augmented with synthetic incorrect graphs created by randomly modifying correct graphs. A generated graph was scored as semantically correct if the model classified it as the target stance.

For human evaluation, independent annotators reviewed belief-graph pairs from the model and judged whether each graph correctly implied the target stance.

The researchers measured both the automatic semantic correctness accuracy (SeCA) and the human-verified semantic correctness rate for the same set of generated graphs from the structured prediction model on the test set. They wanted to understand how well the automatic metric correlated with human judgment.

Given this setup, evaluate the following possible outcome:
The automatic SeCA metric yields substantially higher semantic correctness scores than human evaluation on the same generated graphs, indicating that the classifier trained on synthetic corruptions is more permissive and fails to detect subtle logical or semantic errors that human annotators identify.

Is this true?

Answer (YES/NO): NO